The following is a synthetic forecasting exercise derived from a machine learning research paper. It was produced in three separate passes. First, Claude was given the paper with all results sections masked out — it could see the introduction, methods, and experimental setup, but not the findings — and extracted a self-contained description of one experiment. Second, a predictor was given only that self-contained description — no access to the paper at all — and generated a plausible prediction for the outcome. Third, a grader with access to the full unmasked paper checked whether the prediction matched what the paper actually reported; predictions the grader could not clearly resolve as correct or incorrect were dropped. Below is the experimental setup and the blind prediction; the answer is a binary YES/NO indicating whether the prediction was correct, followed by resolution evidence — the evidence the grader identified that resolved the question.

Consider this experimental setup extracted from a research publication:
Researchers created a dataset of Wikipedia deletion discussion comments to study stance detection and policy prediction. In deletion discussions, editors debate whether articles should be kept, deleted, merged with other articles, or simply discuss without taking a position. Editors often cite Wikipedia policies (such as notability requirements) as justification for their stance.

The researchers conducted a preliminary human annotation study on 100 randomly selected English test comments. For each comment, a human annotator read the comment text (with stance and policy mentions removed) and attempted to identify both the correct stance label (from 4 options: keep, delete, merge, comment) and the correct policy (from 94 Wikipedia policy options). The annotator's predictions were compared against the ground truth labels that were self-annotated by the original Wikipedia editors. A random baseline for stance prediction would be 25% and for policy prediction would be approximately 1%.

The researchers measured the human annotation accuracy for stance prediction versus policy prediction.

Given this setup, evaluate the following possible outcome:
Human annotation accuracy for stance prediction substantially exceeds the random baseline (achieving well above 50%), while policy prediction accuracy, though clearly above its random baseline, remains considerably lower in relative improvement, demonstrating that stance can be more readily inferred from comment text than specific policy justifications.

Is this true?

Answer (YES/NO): NO